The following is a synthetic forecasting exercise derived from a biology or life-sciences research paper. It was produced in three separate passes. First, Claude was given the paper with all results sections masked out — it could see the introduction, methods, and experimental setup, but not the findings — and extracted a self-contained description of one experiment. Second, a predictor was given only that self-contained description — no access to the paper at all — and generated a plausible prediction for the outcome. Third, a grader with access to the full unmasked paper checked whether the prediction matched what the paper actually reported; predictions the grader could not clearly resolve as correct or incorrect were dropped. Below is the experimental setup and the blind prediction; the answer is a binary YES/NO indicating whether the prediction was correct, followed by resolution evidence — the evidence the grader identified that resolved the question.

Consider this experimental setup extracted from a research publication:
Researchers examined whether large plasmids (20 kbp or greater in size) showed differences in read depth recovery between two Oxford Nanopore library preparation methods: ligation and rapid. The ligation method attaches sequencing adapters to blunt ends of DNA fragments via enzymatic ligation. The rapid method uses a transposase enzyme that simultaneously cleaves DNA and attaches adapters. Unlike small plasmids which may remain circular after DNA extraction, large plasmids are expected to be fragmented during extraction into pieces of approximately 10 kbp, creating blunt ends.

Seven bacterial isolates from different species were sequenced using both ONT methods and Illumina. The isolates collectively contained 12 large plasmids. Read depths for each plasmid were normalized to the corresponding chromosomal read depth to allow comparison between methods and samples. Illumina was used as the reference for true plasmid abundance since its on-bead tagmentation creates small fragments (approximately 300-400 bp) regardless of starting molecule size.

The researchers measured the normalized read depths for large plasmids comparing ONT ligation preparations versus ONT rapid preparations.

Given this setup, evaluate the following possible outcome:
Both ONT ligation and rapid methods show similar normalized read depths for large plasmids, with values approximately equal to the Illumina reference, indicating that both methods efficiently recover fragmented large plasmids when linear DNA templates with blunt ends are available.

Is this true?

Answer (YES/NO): YES